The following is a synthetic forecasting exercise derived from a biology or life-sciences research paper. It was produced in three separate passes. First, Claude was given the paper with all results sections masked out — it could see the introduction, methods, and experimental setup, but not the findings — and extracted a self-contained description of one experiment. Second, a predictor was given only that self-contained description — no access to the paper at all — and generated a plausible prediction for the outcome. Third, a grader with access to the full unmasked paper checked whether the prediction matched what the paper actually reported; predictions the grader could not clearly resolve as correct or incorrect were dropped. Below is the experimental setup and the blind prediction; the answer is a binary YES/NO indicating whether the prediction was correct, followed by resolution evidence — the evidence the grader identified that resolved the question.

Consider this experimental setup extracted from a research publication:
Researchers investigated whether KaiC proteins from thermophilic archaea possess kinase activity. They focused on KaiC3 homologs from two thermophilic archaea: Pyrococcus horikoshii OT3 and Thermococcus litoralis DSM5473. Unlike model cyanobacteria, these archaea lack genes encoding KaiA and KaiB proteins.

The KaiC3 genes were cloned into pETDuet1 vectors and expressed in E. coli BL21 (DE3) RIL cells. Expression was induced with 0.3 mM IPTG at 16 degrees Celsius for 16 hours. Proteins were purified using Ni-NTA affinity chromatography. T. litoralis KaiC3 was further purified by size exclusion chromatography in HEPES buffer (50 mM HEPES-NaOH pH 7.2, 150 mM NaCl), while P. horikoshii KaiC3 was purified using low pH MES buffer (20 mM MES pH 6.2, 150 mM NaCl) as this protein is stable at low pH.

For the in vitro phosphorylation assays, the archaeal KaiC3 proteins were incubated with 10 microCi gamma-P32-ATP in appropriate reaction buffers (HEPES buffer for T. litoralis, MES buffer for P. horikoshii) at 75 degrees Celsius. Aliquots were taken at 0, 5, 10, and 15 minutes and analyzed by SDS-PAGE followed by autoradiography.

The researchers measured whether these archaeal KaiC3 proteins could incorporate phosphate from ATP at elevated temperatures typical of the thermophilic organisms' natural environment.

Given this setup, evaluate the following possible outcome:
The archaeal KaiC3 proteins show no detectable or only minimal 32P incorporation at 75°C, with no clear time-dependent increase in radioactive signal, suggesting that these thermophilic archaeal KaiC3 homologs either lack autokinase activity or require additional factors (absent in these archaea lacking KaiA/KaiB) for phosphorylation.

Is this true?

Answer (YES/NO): NO